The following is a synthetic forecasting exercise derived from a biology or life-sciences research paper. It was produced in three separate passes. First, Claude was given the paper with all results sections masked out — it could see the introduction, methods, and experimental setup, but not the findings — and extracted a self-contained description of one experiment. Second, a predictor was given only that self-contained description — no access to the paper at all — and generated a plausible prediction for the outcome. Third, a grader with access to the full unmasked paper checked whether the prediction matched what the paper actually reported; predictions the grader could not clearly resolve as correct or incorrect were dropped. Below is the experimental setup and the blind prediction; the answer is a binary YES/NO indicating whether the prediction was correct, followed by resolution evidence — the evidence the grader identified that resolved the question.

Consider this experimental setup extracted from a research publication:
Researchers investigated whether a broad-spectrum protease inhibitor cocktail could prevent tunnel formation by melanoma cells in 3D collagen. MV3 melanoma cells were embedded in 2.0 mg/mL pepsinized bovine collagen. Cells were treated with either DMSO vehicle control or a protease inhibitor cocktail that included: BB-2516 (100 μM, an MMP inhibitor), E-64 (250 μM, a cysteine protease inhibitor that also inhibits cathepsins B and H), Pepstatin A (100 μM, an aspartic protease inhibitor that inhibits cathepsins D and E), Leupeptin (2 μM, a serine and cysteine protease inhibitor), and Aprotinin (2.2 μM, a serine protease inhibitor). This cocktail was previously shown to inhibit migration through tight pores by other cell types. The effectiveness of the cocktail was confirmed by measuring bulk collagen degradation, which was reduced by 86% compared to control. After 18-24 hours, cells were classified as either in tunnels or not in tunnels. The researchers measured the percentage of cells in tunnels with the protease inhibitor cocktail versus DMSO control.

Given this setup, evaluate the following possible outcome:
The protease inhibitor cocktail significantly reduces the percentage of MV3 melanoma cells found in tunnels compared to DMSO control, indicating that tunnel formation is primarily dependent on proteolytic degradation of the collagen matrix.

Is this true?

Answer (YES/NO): NO